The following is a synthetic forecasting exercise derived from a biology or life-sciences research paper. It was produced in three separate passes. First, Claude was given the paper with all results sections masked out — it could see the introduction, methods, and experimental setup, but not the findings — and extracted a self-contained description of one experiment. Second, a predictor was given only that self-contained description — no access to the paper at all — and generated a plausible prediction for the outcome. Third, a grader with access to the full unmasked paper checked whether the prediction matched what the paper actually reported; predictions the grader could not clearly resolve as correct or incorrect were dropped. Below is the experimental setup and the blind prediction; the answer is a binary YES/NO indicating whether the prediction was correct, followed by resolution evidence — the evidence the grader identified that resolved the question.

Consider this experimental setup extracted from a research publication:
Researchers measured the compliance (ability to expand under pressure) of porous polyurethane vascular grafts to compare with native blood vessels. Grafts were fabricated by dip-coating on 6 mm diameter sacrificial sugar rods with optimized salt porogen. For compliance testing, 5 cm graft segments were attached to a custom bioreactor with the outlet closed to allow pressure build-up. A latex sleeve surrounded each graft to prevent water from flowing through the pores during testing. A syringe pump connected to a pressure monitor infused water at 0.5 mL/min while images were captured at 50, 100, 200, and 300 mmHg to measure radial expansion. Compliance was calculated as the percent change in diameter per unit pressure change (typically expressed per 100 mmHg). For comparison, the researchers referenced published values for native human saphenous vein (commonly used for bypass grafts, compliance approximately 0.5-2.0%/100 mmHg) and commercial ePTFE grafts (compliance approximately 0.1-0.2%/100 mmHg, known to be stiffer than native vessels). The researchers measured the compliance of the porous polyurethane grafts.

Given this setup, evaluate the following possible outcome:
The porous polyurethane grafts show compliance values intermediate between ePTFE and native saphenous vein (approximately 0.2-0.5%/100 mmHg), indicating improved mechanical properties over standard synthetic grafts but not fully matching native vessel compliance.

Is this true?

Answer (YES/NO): NO